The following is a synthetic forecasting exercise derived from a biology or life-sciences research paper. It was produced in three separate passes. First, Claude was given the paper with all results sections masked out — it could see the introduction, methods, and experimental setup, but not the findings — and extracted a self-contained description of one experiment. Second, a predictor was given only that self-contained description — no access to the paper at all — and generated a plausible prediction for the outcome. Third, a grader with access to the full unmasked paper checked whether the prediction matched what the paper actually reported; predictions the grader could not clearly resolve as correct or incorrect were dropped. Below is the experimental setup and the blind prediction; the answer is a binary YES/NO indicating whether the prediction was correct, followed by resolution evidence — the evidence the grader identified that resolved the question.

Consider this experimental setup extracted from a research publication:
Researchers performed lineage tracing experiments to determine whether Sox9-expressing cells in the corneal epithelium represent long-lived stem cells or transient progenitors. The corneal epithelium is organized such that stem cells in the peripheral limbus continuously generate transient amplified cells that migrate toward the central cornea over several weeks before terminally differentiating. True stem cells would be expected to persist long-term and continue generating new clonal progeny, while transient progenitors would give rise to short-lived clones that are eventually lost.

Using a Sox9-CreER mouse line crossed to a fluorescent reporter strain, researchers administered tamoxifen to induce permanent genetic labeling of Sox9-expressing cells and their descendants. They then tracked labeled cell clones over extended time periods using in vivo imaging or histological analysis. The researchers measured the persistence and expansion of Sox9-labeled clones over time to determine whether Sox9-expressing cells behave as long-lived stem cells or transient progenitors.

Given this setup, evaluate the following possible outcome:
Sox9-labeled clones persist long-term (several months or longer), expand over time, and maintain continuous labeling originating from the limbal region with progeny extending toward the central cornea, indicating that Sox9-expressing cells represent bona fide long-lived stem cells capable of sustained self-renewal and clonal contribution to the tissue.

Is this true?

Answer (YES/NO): YES